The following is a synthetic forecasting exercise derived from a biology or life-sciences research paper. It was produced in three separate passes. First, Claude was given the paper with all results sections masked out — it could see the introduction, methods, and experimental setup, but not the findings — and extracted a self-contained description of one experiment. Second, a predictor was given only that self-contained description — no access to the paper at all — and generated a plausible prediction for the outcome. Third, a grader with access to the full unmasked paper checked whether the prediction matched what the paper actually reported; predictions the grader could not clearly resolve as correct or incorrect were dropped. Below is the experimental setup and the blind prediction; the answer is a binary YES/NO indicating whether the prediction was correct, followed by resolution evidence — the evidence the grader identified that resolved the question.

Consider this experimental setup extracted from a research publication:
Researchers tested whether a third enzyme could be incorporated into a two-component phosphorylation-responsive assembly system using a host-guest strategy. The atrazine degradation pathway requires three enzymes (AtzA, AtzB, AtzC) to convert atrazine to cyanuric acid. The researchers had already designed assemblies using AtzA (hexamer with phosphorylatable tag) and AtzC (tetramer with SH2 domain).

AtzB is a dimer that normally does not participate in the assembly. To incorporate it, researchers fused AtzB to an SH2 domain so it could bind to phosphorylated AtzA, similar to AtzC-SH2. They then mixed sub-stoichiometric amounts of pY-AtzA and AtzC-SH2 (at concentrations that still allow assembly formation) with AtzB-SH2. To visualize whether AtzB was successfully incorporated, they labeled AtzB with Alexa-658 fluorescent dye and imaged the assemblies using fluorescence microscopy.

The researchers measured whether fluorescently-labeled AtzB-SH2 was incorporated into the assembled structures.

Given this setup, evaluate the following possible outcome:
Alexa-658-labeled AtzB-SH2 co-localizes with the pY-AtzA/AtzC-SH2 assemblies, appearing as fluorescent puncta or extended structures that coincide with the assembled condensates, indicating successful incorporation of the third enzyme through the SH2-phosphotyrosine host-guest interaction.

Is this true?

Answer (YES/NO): YES